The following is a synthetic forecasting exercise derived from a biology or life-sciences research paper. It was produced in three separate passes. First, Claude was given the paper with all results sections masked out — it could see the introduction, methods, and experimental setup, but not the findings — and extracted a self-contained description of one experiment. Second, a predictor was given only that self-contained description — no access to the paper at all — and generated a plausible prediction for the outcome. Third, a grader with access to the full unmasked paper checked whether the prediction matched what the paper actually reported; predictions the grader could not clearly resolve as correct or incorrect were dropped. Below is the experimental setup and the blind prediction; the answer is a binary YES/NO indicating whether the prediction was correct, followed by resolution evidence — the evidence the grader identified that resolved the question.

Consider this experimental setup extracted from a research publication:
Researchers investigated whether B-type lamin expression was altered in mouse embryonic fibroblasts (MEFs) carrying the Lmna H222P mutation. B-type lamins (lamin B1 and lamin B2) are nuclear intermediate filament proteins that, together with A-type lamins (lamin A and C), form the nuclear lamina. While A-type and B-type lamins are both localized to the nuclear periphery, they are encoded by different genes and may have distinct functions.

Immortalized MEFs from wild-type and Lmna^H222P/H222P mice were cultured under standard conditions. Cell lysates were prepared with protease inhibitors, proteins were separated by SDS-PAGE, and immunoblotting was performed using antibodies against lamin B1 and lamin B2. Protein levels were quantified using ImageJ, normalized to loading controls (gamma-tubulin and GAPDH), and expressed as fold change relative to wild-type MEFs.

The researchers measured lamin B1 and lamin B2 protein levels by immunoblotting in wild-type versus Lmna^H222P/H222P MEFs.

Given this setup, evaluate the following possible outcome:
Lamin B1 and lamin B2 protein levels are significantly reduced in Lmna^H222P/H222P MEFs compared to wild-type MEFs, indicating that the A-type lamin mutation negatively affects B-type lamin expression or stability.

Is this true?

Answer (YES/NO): NO